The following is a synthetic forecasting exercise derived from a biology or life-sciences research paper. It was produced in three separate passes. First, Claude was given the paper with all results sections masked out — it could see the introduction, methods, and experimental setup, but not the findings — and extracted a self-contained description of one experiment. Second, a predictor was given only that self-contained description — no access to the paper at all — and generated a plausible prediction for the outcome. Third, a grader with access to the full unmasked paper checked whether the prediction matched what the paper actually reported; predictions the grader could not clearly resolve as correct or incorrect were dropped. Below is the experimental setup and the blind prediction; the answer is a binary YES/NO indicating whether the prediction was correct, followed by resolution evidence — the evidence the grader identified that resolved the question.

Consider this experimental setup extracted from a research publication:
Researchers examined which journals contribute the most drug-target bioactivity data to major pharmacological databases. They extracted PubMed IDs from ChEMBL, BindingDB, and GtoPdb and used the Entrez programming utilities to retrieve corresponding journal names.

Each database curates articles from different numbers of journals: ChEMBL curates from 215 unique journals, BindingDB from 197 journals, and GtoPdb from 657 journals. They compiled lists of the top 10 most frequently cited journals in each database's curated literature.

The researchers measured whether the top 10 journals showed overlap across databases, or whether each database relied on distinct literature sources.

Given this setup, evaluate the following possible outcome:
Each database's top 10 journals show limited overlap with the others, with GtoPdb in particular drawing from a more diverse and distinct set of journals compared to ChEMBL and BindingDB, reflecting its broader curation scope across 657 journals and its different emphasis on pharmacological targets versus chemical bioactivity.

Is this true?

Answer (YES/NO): NO